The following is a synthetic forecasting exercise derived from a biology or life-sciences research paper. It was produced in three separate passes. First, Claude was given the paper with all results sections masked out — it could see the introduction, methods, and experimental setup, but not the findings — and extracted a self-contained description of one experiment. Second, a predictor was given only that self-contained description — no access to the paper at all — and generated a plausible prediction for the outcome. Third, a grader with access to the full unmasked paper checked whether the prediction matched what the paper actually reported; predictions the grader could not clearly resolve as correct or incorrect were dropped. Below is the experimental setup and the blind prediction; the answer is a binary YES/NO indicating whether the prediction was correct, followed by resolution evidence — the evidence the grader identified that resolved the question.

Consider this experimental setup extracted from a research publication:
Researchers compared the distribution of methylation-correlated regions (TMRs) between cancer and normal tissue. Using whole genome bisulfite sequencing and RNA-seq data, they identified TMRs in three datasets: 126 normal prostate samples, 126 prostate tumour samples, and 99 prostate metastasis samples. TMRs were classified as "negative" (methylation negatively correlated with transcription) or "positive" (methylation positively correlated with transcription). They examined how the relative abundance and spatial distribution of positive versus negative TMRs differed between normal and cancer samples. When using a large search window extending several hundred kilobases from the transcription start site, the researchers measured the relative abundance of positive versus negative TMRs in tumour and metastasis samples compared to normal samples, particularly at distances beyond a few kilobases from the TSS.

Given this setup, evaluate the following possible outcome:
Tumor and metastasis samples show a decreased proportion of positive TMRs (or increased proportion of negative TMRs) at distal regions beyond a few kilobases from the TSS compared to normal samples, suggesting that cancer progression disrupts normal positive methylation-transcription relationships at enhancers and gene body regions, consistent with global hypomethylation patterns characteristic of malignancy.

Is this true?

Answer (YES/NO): NO